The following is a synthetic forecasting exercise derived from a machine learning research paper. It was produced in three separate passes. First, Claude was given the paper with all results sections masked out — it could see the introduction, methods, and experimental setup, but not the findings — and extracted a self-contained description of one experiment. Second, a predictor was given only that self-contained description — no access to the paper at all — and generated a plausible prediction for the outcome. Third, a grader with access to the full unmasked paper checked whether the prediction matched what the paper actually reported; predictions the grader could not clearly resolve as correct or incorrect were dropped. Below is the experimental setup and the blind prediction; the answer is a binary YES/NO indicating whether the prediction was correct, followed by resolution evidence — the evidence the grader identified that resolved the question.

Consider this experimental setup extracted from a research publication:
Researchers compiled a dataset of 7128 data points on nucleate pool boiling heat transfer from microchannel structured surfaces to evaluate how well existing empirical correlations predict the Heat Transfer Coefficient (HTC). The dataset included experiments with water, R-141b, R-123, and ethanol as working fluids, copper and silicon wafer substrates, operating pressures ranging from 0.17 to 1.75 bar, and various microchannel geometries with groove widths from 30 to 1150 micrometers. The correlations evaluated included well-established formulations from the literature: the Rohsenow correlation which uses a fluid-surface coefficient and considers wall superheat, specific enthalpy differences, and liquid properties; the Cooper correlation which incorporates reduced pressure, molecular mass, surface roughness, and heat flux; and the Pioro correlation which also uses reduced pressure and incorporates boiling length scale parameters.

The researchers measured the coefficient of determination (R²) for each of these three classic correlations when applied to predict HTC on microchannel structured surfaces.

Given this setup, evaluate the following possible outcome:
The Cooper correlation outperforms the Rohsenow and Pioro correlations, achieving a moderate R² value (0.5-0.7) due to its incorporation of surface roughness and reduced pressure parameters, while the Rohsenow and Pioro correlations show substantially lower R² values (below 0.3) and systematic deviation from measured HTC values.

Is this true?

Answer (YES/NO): NO